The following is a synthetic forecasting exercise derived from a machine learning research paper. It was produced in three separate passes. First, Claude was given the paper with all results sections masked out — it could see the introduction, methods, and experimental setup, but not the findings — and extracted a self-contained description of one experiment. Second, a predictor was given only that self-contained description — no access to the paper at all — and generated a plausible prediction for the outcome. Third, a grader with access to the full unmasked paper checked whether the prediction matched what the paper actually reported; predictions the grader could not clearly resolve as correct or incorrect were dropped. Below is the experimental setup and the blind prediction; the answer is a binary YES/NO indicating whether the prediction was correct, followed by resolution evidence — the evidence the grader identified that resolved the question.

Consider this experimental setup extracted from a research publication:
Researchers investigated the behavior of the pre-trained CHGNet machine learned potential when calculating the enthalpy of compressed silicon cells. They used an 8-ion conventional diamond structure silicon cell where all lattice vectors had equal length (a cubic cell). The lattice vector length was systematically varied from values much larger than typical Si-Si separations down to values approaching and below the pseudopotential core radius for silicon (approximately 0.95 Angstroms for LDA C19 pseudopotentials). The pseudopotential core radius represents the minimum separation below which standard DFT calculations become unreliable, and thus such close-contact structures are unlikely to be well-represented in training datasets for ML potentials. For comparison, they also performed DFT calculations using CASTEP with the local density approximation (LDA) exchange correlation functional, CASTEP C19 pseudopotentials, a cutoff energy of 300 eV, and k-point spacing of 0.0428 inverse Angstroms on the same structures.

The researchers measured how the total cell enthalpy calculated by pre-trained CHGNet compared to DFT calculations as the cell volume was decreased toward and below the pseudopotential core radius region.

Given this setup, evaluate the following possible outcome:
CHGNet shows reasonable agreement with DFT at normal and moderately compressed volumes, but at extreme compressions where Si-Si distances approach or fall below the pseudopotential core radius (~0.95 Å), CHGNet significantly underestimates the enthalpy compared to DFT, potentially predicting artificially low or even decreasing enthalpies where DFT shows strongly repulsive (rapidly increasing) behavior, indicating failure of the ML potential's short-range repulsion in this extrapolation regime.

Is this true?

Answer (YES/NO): YES